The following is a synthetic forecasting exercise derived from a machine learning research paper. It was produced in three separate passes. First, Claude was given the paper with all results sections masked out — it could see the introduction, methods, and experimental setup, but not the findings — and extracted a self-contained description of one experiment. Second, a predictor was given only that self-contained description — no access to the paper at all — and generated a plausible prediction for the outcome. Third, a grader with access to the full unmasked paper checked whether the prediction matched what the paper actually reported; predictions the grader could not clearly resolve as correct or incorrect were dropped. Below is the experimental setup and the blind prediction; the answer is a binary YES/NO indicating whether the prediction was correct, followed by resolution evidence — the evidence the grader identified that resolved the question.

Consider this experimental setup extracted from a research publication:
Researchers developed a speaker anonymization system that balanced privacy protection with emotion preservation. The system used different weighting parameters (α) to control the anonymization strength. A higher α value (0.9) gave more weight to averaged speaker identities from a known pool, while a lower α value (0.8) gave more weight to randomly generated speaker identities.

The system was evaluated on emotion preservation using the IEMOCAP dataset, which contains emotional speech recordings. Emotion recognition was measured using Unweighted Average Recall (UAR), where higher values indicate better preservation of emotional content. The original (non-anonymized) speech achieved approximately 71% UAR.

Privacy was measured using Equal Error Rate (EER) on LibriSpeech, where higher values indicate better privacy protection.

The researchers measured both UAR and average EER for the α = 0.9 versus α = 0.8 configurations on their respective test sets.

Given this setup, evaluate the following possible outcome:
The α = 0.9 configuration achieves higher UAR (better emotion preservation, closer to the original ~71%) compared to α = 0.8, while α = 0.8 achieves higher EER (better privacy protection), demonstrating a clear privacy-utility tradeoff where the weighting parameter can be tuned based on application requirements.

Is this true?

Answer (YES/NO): YES